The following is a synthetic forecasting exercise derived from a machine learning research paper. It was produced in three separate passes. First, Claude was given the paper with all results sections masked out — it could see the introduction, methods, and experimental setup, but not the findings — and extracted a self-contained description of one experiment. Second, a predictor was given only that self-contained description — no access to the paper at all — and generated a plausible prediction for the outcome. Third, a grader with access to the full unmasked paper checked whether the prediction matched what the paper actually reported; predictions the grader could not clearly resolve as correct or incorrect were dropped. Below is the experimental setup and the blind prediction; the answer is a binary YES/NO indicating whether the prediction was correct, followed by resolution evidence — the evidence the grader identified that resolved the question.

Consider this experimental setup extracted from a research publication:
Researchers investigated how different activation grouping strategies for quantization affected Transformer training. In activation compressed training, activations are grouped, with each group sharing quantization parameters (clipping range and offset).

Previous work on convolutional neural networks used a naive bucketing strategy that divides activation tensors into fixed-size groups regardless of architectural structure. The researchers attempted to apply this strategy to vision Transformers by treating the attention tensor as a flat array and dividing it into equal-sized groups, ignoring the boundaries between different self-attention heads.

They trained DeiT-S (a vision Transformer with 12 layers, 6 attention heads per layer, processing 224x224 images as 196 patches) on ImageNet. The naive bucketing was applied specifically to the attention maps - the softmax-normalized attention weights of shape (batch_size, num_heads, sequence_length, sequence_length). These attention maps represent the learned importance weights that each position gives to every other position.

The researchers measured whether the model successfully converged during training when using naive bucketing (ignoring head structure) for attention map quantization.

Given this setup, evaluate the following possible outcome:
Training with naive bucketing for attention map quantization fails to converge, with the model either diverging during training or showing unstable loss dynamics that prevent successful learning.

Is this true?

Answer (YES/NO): YES